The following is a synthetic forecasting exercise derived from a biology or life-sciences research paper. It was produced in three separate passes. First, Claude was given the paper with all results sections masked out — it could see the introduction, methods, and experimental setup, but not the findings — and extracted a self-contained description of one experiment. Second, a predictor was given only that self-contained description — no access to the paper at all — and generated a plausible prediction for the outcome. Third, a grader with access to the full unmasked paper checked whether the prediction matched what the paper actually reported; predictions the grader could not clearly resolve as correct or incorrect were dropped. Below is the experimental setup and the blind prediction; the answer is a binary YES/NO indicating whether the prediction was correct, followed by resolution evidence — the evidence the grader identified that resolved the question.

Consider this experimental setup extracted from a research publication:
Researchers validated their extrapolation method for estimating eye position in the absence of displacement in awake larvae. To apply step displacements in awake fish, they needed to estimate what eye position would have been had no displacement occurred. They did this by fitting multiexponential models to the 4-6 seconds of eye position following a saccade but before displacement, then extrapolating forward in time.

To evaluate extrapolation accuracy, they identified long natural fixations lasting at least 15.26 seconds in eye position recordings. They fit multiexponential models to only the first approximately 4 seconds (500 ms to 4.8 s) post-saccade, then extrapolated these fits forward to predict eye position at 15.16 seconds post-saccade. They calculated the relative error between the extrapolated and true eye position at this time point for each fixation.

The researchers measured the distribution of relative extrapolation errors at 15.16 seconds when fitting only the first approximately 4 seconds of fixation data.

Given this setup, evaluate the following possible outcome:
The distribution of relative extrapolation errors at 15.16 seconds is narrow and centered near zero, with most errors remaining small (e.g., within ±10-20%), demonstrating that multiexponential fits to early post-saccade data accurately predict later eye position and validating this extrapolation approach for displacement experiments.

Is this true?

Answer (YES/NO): NO